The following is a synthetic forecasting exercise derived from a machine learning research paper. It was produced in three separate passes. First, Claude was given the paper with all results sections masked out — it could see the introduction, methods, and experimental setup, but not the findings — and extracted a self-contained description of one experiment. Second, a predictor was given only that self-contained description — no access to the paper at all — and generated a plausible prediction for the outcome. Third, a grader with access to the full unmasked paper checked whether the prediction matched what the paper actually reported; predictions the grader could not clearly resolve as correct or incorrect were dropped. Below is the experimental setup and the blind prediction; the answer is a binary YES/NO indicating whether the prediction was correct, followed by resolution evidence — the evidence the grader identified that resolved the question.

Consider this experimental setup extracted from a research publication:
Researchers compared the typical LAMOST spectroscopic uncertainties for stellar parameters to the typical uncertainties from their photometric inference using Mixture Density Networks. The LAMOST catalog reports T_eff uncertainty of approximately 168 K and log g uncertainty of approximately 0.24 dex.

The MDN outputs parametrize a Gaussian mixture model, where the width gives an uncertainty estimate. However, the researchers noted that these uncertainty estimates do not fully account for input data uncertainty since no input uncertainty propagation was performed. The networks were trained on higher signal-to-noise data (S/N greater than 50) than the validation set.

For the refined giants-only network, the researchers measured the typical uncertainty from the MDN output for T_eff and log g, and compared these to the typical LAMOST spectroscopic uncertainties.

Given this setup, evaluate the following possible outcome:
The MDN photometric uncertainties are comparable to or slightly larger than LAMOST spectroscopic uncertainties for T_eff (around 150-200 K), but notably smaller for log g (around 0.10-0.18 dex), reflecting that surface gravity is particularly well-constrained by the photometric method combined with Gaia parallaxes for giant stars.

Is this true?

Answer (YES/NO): NO